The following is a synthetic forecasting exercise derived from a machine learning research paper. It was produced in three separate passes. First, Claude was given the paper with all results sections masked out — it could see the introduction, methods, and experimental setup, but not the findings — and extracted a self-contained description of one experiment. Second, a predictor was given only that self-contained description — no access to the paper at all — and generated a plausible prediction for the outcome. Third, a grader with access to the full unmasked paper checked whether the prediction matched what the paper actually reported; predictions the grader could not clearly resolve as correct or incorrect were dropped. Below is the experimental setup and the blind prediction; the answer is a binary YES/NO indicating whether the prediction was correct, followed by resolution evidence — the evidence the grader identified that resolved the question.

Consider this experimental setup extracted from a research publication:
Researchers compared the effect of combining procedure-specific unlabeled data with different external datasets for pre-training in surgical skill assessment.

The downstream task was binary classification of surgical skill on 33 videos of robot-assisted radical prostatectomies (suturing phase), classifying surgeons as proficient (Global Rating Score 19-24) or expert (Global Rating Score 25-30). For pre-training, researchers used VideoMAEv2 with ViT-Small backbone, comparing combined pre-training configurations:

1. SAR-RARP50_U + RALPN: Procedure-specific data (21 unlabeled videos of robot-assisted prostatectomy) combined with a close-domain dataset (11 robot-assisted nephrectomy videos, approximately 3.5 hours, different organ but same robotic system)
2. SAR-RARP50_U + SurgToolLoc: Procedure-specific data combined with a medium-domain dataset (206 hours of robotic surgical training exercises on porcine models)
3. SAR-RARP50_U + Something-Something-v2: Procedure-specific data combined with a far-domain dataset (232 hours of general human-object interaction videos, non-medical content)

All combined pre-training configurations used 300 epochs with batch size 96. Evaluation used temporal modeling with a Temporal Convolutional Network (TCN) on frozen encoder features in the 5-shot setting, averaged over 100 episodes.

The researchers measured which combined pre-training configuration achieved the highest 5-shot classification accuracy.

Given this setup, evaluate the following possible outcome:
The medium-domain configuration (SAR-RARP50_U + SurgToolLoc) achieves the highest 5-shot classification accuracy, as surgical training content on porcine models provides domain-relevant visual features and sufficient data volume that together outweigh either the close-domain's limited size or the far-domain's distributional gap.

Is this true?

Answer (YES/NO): NO